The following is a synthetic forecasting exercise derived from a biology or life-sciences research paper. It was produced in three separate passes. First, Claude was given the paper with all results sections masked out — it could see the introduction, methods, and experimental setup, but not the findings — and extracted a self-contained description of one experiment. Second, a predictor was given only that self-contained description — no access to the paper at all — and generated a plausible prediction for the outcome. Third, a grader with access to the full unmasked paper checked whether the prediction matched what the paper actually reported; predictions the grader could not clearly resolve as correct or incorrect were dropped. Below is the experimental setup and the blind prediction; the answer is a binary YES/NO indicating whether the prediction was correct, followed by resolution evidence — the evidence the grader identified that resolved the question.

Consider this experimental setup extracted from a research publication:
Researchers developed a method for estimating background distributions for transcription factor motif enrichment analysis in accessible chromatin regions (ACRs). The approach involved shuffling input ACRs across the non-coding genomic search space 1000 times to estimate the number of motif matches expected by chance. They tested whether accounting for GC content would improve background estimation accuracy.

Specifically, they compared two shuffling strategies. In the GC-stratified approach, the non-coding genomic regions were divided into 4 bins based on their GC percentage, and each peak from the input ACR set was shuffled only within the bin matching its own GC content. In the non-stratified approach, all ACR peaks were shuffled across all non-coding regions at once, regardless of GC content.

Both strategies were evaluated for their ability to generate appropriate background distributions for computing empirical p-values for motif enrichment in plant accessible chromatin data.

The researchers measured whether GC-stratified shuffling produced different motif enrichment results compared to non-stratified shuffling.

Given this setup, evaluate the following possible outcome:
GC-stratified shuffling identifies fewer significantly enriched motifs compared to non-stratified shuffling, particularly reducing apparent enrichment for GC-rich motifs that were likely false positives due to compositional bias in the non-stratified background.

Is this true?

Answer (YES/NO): NO